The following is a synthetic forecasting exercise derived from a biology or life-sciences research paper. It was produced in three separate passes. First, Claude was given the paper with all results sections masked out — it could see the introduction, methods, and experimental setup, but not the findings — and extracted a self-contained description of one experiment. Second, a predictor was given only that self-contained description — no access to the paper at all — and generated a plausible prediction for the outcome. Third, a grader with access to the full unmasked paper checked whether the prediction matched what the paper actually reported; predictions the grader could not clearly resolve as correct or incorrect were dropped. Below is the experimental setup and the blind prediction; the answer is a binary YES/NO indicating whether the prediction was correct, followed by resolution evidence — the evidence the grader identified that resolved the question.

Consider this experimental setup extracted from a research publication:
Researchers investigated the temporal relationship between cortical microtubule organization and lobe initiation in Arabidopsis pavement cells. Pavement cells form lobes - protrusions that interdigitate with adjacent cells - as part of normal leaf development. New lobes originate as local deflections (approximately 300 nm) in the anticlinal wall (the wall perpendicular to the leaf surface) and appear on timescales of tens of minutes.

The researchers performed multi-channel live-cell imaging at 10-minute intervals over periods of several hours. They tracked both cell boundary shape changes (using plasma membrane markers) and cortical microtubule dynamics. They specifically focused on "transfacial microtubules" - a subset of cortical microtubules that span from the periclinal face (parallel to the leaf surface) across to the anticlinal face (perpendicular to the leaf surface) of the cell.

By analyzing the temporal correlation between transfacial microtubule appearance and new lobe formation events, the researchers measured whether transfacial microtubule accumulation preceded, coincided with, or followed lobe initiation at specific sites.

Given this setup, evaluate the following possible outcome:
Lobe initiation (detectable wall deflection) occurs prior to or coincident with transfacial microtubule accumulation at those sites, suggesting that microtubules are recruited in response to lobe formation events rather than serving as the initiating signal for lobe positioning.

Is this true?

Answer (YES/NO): NO